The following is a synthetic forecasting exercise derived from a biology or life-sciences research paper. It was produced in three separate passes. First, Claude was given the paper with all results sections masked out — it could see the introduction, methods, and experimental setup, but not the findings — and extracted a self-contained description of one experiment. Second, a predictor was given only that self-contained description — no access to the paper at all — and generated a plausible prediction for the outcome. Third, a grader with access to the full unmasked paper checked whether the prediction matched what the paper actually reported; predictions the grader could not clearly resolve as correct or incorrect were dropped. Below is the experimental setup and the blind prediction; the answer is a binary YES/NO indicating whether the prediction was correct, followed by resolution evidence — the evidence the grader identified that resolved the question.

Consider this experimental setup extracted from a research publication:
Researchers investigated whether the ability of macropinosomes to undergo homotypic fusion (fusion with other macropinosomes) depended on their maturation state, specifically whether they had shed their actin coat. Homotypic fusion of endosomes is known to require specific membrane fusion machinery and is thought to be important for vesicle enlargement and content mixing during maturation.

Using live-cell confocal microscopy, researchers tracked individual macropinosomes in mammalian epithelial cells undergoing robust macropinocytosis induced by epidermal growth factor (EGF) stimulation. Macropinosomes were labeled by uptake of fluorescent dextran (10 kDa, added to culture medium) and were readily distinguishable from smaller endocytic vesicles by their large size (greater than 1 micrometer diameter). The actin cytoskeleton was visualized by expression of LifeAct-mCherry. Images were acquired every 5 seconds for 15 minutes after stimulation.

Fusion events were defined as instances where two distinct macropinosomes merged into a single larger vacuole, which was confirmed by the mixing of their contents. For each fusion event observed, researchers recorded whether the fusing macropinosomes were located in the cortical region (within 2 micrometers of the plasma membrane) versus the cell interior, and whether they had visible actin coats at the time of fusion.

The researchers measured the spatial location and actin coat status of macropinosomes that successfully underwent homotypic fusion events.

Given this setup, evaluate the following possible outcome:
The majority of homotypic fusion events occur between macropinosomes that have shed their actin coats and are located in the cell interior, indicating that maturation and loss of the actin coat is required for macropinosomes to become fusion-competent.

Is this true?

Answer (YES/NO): YES